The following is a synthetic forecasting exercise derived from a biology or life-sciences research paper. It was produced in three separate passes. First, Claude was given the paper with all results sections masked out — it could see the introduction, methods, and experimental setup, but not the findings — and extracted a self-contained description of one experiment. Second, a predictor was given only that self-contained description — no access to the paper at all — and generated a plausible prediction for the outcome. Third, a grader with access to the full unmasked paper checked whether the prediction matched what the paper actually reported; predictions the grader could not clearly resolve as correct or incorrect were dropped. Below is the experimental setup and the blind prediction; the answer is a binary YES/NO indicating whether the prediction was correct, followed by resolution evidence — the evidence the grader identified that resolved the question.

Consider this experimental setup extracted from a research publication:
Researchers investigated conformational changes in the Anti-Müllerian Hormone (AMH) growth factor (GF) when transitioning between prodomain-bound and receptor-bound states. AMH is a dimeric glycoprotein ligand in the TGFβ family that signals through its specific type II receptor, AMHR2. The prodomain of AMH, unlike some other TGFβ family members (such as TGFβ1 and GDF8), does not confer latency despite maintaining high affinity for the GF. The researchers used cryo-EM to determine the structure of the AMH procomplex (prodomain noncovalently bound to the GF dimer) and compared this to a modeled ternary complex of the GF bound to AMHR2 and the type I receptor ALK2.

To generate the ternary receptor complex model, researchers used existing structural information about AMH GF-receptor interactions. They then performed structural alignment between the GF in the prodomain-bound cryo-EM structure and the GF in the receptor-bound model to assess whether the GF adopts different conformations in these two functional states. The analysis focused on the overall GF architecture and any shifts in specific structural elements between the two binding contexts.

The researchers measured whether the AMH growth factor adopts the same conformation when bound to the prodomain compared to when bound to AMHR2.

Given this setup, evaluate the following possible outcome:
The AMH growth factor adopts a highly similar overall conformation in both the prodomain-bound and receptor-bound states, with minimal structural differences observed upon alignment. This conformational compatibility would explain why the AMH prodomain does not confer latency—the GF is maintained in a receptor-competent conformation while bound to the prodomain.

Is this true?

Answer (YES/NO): NO